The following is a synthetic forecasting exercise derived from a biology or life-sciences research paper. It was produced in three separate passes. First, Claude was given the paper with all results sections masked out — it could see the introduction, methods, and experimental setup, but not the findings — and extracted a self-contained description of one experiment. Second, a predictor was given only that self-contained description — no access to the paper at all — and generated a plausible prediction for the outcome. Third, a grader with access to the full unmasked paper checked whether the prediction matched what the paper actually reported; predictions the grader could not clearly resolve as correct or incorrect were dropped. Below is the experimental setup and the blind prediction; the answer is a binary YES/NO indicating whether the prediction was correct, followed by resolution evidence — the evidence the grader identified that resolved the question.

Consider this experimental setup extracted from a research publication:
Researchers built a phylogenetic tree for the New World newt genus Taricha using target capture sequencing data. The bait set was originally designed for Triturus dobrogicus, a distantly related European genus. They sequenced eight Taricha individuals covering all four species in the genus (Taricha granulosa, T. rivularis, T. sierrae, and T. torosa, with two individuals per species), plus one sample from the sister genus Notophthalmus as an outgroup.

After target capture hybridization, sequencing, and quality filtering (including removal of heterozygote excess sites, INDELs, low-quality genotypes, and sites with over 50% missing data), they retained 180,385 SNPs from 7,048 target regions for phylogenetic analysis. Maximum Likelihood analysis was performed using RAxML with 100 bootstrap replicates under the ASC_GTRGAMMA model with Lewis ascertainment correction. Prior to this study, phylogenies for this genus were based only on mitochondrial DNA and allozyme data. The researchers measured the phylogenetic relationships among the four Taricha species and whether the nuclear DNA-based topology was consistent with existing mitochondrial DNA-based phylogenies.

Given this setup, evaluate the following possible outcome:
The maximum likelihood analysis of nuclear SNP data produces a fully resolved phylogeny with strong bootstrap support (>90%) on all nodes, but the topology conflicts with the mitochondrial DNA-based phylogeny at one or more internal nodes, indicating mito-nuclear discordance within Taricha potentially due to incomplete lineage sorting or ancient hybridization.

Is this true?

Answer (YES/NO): NO